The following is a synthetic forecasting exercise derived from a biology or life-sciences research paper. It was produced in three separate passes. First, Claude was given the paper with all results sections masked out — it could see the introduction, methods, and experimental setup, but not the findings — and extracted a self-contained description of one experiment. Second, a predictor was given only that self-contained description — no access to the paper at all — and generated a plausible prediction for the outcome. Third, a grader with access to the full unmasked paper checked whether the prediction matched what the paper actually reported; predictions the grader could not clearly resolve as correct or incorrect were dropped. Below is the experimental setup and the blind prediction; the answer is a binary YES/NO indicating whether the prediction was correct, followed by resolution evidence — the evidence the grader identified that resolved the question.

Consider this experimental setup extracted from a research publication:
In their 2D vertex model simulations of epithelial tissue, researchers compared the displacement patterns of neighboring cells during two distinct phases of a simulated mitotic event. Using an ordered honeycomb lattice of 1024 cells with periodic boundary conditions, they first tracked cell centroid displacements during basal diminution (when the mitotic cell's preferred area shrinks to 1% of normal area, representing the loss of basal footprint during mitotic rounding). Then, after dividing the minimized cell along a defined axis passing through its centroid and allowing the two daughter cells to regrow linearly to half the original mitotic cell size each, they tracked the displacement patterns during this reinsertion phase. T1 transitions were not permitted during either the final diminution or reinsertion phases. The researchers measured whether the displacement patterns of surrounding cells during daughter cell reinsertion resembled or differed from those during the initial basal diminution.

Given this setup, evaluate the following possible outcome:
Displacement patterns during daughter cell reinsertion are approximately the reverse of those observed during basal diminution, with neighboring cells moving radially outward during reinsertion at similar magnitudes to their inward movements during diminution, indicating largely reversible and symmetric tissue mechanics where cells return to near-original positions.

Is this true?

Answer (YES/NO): NO